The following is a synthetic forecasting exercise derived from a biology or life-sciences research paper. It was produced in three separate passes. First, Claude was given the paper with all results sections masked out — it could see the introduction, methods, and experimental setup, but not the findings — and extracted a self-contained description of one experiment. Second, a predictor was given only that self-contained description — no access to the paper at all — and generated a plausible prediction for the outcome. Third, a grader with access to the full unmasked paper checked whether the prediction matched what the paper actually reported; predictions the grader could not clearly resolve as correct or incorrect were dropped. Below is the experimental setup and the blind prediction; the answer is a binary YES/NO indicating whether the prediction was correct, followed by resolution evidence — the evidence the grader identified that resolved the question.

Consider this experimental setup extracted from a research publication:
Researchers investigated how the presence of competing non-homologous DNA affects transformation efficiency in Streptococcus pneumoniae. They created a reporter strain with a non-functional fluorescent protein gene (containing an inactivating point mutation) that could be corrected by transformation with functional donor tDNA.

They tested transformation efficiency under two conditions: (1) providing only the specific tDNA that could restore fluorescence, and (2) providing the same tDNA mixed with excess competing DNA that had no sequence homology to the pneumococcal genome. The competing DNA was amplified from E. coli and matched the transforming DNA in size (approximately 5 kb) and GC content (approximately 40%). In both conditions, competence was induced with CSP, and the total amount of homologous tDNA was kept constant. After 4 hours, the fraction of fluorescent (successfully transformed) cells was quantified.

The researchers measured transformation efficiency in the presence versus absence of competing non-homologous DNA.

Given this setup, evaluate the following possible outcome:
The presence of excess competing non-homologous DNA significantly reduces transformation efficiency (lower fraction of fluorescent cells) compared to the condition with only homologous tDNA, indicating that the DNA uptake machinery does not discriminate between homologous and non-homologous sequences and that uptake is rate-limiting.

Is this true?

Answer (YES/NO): YES